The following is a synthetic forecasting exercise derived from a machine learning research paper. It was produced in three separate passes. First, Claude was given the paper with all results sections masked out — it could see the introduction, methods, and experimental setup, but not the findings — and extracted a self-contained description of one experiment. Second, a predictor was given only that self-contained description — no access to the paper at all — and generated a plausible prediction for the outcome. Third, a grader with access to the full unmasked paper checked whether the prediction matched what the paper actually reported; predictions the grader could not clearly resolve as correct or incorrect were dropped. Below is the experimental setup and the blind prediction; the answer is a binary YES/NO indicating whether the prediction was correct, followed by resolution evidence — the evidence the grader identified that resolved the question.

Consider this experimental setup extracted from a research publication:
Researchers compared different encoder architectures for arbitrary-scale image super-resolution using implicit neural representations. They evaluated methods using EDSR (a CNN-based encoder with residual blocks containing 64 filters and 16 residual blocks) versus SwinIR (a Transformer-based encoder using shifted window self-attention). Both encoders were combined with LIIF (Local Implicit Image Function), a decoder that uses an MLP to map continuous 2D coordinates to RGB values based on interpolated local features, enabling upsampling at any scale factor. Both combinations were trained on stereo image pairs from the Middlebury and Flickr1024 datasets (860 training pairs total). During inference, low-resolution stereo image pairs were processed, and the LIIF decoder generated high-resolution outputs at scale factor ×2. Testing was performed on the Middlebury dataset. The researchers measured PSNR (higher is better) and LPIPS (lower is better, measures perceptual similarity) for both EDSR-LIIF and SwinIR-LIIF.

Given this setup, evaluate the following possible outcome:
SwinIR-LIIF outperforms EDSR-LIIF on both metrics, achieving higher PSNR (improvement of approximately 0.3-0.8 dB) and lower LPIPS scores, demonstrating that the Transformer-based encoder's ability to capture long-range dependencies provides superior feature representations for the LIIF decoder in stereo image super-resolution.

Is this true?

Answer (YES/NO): NO